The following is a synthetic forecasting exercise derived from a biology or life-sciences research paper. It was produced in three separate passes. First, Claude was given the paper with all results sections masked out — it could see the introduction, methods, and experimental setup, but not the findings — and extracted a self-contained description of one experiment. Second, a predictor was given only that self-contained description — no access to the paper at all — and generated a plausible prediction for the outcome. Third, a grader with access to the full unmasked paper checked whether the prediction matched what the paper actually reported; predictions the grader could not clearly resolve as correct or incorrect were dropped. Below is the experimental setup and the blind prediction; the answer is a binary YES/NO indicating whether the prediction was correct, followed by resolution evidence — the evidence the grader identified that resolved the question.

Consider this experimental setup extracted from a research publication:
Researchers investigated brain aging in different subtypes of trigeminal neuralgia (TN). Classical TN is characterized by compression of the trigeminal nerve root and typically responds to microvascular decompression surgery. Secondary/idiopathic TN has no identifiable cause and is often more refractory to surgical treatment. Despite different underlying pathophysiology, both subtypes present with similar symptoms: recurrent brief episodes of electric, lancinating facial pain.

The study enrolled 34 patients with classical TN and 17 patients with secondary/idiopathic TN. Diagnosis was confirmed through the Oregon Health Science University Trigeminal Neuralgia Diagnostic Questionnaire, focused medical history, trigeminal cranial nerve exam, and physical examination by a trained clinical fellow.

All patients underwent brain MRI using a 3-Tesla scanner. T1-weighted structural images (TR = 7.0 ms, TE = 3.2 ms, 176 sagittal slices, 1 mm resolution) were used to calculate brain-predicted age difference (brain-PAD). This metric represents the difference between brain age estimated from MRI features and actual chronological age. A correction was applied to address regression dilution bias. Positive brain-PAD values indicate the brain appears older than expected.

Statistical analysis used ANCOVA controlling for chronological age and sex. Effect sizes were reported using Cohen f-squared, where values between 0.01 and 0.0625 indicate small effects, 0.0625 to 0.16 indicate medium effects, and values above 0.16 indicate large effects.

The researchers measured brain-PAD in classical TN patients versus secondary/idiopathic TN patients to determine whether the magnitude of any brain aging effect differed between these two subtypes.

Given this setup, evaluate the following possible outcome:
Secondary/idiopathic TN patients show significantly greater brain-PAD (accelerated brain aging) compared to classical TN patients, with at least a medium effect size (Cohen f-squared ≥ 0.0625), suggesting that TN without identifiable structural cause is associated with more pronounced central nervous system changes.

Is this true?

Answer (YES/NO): NO